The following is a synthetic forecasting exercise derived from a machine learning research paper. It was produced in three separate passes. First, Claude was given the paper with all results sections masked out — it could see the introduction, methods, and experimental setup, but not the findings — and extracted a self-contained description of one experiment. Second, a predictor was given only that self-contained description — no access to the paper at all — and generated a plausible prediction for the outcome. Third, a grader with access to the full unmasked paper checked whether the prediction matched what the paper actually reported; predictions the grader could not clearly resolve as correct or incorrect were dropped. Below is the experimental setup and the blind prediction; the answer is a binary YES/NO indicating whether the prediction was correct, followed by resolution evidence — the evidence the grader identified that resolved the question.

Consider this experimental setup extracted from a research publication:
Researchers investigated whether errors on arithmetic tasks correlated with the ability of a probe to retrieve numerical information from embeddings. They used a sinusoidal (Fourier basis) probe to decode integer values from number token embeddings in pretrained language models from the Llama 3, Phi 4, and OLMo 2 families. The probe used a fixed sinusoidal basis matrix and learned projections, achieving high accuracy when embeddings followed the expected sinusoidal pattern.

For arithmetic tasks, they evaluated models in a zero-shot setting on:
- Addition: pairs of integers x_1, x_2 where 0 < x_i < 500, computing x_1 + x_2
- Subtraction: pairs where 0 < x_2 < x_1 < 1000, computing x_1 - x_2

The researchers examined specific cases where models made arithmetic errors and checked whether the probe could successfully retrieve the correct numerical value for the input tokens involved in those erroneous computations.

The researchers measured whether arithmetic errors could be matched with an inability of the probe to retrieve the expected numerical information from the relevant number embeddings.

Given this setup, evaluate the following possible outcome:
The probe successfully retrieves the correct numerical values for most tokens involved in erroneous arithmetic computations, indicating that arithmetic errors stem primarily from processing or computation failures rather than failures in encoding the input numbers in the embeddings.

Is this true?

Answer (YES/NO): YES